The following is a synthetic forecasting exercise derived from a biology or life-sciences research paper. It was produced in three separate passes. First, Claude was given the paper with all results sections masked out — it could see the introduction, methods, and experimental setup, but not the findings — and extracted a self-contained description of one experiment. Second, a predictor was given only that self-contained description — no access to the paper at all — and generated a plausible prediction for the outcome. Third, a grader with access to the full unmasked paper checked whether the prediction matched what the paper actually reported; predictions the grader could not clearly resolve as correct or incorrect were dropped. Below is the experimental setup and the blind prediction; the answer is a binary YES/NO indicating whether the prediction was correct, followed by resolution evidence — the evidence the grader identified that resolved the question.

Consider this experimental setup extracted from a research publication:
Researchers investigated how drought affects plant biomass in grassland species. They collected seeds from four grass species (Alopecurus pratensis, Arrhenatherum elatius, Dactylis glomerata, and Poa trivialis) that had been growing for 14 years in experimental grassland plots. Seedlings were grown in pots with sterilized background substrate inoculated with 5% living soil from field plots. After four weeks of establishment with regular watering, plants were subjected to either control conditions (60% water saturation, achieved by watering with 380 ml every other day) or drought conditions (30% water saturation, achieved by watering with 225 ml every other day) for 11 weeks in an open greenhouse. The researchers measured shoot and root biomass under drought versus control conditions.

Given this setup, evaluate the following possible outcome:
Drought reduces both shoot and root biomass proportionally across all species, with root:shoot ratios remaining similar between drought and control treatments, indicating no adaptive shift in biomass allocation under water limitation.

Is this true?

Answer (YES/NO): NO